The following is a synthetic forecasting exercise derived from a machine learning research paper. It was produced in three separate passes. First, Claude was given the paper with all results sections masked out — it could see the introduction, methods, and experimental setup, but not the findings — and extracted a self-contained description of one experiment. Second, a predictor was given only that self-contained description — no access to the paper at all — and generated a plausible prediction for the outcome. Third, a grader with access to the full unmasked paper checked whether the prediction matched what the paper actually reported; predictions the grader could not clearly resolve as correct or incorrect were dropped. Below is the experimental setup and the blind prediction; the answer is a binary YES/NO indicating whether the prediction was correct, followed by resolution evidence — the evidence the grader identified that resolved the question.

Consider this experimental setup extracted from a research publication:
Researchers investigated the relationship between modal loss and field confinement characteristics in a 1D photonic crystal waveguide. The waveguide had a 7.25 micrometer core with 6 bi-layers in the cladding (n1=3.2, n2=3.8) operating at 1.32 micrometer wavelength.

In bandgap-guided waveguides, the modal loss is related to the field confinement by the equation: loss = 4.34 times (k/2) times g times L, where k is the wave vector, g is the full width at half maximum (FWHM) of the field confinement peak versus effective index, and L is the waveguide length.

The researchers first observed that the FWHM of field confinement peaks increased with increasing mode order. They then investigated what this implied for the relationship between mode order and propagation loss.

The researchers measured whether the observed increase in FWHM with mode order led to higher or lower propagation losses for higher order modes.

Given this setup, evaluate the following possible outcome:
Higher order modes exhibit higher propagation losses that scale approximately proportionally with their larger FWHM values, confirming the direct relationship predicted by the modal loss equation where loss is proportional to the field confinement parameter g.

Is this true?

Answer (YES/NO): YES